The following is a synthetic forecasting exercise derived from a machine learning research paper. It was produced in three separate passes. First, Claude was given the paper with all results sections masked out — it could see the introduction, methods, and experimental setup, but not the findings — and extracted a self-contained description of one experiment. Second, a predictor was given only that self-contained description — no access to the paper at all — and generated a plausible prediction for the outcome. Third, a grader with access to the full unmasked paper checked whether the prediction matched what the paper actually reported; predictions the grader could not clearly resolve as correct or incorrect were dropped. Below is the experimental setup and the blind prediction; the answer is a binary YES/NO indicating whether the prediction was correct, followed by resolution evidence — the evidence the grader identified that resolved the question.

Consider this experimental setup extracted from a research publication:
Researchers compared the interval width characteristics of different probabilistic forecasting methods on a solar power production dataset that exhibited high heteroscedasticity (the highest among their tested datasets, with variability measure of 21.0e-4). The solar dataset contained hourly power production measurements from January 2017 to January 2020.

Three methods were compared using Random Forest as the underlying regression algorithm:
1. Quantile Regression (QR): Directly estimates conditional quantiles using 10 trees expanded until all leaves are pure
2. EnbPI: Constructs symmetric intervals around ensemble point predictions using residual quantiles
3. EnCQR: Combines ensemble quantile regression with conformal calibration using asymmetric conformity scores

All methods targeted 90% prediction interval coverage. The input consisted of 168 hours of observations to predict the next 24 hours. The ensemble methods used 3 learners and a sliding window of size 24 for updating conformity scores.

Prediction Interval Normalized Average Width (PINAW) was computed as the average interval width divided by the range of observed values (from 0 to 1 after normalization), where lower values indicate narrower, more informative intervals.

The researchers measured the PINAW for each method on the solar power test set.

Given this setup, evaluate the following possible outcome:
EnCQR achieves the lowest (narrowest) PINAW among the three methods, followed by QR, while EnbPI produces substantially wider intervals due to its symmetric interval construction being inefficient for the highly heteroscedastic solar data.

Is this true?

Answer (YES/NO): NO